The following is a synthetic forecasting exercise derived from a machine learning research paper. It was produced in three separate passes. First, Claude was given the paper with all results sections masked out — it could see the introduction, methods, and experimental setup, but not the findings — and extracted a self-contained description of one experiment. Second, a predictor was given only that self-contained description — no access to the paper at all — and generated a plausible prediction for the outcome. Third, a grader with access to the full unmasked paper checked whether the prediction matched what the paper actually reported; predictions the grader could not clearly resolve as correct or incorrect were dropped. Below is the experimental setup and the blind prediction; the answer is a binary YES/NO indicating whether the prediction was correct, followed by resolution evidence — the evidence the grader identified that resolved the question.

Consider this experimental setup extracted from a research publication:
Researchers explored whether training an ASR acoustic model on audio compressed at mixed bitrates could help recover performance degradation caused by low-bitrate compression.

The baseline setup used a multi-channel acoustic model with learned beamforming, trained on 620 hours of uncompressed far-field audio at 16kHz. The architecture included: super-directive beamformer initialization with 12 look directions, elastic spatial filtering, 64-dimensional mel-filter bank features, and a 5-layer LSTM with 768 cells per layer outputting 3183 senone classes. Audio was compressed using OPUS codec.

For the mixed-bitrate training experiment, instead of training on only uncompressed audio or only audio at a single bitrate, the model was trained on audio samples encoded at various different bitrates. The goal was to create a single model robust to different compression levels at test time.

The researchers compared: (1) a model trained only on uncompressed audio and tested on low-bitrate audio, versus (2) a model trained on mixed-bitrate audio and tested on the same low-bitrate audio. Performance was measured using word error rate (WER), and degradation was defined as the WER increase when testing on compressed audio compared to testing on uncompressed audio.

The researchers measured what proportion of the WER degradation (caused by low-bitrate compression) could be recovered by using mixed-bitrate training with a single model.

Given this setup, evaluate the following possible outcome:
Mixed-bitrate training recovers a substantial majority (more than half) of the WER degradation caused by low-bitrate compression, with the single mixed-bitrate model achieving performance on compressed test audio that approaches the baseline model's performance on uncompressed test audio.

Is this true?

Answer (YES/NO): NO